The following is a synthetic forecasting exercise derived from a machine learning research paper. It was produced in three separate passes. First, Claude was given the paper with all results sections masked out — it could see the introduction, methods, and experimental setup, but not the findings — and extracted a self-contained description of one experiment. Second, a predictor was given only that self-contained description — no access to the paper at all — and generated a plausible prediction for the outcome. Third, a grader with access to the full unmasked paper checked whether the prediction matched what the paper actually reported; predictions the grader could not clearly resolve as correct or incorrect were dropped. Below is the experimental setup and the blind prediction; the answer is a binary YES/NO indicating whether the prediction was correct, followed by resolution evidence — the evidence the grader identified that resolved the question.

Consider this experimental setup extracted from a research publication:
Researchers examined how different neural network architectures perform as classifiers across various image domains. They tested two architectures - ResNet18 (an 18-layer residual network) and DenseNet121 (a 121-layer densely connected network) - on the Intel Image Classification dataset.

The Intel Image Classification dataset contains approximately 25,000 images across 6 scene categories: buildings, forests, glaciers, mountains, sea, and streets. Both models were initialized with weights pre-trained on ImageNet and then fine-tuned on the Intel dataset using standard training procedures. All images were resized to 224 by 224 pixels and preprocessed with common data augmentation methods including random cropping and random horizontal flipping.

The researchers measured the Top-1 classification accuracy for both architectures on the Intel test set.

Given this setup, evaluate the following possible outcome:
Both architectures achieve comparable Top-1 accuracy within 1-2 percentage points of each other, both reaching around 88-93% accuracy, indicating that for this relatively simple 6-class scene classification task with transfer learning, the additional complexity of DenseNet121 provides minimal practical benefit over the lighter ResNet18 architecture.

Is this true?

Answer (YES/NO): YES